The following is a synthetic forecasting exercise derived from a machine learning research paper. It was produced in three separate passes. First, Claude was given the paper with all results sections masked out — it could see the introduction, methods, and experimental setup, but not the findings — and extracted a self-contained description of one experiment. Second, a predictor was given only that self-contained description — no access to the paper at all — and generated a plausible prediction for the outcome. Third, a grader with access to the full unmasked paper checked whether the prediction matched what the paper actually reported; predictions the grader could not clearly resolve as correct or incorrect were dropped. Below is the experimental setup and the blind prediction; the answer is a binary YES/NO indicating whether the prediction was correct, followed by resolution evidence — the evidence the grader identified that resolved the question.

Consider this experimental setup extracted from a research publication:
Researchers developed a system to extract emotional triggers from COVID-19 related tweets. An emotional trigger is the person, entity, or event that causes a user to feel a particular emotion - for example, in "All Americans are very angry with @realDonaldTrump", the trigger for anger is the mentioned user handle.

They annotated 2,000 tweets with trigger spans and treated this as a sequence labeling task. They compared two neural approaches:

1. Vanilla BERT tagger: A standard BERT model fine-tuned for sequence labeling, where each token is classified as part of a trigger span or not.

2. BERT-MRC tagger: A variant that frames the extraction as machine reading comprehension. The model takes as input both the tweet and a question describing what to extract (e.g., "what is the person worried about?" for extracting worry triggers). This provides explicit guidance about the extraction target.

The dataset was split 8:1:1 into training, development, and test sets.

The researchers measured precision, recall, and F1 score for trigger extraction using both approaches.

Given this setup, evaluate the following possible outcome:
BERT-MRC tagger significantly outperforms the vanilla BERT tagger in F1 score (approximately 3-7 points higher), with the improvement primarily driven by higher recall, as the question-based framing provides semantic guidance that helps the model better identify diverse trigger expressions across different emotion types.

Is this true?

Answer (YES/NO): NO